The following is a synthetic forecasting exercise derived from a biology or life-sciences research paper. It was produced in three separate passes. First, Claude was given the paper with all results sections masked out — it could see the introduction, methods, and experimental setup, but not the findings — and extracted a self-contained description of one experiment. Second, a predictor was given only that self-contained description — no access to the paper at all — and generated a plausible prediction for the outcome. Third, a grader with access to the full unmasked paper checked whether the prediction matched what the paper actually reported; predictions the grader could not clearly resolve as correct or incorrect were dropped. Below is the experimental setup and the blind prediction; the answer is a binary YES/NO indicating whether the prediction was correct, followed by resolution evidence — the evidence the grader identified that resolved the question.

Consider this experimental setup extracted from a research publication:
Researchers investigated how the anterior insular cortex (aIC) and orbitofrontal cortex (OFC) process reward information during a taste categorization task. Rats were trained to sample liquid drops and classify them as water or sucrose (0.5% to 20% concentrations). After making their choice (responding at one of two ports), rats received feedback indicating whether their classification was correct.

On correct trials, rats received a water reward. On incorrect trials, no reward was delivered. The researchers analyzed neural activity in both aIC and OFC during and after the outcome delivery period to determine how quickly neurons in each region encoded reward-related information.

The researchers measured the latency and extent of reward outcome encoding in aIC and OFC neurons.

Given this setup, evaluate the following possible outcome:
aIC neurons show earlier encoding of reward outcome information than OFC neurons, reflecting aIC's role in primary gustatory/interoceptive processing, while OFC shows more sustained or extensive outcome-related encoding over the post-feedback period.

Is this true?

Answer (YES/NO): NO